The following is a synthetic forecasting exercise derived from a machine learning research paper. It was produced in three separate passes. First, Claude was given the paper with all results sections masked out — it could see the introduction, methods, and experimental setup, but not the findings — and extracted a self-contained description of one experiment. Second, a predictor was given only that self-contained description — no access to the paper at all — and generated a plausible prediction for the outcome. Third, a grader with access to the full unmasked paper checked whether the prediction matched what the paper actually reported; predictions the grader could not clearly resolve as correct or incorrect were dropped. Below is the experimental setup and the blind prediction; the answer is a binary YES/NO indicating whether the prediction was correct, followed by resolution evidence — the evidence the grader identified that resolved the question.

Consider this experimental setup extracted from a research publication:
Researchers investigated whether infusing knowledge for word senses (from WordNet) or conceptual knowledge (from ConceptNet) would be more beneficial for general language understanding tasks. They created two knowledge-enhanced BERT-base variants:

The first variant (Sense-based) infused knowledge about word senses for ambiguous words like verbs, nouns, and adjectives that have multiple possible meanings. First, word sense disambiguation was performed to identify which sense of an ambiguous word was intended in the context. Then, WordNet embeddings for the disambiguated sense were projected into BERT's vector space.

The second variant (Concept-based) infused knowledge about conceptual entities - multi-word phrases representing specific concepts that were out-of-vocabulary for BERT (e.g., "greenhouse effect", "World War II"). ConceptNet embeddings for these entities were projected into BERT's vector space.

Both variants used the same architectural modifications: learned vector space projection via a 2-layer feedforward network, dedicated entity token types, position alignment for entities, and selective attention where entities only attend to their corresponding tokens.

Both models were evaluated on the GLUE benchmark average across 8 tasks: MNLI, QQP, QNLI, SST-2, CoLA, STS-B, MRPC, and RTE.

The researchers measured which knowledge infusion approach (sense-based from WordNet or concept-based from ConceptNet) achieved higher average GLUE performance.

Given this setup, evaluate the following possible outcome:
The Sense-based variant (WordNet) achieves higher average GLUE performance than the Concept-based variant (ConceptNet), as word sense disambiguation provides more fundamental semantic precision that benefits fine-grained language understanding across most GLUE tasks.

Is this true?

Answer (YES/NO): NO